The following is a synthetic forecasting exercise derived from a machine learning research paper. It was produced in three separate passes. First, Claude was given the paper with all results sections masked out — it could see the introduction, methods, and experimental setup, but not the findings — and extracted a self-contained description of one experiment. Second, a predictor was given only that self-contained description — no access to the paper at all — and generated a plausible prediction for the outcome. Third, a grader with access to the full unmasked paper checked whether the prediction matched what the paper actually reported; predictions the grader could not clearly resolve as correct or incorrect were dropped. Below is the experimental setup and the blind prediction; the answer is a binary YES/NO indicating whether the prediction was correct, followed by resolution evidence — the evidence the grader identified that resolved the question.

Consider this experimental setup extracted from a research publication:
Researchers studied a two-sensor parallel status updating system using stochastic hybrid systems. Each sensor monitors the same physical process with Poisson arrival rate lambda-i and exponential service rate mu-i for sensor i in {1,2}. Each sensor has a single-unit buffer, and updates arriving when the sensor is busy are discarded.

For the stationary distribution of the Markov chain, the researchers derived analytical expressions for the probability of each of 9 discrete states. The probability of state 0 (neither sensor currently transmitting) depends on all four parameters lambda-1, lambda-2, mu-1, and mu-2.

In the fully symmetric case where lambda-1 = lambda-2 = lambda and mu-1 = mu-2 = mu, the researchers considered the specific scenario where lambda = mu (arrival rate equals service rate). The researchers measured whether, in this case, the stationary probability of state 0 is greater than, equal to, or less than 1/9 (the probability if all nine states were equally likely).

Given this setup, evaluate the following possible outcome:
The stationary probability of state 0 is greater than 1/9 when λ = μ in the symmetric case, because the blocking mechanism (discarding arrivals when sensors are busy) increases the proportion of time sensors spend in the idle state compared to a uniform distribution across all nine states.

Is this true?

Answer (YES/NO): YES